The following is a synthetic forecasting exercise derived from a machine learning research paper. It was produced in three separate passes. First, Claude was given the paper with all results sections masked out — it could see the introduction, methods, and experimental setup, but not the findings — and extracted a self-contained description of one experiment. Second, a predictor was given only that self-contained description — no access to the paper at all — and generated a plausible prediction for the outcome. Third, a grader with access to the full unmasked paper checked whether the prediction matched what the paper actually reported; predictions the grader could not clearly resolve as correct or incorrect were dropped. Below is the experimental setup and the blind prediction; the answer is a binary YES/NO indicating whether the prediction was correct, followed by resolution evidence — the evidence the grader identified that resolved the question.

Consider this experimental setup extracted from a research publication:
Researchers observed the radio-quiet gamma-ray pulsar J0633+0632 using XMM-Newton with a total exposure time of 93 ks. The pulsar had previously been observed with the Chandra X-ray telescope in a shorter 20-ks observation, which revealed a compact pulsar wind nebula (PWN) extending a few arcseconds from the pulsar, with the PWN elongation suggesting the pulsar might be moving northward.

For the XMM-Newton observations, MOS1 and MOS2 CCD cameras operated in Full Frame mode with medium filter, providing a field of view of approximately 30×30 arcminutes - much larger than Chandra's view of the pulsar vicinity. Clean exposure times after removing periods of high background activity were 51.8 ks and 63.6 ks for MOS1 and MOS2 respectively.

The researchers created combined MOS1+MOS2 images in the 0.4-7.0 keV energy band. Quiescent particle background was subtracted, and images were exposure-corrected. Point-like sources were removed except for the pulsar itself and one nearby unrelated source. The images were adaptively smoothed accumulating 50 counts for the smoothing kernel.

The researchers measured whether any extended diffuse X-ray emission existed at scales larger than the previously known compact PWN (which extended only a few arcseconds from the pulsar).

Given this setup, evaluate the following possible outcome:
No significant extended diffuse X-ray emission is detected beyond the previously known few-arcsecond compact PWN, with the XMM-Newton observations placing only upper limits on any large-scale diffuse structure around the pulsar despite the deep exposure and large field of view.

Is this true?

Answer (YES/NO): NO